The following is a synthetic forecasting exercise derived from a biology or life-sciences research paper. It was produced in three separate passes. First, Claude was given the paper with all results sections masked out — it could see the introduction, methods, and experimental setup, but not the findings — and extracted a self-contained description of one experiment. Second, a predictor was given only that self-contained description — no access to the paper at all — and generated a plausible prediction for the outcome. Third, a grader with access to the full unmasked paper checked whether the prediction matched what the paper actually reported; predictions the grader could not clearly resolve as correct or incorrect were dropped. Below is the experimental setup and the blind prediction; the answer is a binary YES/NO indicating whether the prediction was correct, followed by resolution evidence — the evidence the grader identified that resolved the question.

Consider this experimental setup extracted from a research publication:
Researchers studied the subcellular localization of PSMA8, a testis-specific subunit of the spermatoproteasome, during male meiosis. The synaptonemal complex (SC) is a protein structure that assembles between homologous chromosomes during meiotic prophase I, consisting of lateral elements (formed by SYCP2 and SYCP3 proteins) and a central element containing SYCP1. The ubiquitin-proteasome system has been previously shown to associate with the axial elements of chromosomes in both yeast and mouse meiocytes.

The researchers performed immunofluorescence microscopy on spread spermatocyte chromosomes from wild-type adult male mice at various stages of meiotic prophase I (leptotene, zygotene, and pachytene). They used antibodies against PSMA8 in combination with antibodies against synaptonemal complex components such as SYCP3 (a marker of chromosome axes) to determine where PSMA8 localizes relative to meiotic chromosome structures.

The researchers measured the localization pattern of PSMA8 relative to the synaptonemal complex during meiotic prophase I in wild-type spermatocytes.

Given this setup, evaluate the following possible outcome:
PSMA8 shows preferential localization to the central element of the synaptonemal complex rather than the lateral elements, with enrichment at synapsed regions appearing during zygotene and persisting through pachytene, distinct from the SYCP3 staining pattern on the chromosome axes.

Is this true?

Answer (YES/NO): NO